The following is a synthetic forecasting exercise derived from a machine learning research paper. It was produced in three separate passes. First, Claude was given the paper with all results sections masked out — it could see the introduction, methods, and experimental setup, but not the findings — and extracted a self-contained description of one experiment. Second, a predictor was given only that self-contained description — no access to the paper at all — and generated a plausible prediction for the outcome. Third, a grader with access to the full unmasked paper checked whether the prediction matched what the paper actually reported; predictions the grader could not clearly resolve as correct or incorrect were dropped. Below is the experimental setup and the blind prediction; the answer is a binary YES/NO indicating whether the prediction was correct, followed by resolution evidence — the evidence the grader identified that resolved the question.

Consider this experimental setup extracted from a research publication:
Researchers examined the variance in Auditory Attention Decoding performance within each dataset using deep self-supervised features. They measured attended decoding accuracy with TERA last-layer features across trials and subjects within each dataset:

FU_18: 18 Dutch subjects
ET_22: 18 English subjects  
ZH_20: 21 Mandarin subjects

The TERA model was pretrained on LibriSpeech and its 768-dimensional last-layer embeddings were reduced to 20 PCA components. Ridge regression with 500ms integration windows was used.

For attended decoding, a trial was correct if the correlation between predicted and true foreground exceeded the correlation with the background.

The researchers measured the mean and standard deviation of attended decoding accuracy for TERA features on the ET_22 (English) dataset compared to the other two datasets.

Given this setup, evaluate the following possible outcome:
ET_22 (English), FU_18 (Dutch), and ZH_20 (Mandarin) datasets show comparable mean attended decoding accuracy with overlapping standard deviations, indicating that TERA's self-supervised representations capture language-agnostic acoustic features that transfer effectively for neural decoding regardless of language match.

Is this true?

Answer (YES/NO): NO